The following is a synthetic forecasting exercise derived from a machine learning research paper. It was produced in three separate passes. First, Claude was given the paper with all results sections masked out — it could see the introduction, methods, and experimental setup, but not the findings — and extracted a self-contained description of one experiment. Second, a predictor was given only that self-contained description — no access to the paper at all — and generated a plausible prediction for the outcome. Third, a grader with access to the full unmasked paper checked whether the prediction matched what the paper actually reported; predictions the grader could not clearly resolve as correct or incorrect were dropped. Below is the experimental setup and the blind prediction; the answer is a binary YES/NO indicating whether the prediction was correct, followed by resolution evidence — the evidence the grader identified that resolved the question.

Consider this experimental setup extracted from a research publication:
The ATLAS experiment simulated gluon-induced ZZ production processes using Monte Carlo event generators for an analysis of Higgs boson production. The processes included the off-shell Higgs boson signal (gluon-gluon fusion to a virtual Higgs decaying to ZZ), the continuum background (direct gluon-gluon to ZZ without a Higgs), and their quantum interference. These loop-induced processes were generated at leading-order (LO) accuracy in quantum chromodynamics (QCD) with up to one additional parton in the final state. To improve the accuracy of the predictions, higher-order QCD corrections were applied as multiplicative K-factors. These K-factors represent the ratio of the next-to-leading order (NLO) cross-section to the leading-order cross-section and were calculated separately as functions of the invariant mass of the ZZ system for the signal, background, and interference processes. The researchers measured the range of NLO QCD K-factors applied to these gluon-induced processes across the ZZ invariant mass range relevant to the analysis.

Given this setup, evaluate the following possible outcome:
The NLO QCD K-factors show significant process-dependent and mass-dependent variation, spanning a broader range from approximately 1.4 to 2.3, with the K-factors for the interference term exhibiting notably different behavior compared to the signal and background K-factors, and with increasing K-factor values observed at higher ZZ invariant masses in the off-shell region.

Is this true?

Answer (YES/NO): NO